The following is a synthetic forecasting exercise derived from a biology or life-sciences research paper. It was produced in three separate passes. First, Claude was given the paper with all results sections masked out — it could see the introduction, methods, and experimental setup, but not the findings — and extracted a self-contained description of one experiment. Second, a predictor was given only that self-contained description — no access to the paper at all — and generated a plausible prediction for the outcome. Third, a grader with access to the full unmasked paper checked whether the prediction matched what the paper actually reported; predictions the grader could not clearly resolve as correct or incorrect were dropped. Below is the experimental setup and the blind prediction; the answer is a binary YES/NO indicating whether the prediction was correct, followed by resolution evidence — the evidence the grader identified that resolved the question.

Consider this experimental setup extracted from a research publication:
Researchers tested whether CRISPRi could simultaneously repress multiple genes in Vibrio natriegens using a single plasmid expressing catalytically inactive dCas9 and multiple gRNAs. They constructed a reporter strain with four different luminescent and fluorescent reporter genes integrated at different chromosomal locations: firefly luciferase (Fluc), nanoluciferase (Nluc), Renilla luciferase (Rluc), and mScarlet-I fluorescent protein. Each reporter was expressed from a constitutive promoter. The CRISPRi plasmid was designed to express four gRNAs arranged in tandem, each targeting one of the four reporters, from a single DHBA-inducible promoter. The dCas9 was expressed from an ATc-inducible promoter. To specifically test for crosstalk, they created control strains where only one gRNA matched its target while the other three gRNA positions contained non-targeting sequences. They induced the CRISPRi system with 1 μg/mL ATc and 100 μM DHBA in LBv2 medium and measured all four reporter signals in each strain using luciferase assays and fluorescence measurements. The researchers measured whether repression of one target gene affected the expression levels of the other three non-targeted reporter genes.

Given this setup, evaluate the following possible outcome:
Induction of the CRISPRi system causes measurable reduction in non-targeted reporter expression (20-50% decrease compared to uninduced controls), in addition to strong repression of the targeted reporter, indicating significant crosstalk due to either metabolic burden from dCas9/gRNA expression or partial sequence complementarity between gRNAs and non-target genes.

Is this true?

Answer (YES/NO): NO